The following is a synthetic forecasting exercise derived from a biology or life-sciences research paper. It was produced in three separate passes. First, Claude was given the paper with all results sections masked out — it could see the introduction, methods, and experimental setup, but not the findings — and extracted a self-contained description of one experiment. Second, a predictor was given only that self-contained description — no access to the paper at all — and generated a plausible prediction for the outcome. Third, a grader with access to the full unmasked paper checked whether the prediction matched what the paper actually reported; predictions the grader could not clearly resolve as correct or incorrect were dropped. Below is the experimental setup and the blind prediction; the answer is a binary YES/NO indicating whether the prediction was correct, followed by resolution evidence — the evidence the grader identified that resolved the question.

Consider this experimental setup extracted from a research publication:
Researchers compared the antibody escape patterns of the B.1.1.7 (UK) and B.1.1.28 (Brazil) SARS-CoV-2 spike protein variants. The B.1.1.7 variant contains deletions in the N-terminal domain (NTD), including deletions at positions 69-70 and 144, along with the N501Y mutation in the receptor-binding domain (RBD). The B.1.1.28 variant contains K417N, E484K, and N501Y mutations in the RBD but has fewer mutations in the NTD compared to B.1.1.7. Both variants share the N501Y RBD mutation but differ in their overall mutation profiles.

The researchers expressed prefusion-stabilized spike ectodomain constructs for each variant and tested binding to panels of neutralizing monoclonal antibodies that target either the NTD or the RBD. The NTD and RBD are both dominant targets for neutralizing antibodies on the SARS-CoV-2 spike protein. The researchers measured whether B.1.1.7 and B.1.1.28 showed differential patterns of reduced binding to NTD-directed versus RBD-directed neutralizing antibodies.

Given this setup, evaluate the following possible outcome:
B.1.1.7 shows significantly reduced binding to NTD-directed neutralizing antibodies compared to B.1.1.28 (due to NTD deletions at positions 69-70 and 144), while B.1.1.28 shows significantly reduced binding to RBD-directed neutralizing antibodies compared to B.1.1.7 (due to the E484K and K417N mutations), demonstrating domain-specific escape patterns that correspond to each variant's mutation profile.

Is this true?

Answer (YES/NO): YES